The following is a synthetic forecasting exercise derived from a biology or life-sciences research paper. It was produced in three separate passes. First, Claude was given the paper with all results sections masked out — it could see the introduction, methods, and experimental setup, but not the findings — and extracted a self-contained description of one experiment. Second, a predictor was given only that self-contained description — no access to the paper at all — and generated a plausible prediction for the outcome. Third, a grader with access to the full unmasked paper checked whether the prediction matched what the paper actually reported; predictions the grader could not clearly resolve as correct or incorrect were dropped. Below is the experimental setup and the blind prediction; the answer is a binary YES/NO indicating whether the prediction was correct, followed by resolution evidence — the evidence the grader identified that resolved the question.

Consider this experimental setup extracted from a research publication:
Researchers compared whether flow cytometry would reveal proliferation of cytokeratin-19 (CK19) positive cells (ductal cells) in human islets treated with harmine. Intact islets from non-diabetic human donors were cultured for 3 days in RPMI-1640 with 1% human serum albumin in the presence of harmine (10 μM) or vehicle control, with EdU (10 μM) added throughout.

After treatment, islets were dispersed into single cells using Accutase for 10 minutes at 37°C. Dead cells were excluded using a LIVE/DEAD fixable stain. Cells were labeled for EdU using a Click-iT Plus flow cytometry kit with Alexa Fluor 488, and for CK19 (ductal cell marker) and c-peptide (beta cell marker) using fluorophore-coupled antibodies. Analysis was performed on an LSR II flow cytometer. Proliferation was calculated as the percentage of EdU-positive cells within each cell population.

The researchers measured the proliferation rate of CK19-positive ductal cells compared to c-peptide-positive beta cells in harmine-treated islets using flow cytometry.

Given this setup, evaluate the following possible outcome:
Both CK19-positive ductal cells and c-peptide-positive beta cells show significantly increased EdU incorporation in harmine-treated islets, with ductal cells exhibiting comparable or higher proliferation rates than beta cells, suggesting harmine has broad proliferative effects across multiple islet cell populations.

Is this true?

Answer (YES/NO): NO